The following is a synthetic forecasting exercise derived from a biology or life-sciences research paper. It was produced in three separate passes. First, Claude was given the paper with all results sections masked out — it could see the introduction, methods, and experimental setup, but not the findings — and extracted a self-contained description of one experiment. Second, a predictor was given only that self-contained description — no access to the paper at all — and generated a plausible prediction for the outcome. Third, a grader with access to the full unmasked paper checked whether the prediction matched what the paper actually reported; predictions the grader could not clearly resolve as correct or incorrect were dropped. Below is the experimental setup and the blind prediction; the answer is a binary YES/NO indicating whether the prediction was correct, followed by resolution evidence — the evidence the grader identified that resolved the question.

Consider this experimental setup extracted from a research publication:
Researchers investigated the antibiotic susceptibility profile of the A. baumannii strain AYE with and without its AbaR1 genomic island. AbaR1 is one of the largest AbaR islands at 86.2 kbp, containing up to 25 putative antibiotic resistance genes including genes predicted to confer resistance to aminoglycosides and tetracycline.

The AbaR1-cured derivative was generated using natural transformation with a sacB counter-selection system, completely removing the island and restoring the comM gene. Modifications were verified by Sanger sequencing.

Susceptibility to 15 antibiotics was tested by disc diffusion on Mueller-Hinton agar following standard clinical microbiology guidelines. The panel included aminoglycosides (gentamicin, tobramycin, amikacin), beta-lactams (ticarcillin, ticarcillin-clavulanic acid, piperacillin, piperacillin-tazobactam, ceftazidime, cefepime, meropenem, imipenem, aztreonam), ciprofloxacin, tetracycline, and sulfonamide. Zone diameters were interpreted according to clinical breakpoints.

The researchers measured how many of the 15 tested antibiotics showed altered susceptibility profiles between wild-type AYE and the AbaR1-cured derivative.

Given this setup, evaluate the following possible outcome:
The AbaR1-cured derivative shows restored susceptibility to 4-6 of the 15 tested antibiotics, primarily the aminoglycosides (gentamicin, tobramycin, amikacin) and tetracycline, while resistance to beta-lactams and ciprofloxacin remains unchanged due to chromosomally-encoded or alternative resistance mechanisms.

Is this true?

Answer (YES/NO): NO